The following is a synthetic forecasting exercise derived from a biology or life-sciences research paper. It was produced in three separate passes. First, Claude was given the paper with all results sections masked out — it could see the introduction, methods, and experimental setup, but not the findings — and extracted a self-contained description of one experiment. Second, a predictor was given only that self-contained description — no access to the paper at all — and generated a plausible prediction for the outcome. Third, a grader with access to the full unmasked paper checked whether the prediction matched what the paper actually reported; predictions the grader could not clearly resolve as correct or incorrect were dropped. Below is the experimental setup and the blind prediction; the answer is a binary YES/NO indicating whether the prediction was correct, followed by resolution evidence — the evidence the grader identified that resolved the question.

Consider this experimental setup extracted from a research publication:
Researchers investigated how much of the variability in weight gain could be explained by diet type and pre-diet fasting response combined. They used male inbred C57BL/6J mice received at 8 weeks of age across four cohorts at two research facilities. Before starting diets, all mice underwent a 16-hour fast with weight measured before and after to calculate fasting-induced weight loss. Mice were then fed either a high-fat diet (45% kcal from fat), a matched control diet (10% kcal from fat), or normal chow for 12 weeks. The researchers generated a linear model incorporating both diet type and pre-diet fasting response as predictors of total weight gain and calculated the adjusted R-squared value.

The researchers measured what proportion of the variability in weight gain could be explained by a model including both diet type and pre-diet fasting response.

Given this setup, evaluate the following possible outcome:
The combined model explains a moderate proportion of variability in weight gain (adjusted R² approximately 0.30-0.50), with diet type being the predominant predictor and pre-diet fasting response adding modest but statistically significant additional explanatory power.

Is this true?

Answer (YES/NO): NO